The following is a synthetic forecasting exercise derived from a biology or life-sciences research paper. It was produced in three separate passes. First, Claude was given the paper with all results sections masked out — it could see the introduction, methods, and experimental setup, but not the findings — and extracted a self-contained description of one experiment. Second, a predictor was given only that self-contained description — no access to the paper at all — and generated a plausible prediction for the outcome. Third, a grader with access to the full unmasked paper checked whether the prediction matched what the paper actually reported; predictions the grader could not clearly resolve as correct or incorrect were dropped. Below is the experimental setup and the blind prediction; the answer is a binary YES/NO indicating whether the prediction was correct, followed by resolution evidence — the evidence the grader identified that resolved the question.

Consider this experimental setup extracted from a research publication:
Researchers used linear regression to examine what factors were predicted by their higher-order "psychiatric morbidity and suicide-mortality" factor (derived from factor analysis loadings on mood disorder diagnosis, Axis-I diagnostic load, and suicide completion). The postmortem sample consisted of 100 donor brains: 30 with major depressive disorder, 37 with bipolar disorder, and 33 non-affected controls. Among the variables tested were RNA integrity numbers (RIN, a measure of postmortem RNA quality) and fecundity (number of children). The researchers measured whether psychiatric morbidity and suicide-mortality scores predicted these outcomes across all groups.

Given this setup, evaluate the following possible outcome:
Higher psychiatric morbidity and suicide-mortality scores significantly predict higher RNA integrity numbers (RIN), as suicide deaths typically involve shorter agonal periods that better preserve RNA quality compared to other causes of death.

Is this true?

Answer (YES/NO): NO